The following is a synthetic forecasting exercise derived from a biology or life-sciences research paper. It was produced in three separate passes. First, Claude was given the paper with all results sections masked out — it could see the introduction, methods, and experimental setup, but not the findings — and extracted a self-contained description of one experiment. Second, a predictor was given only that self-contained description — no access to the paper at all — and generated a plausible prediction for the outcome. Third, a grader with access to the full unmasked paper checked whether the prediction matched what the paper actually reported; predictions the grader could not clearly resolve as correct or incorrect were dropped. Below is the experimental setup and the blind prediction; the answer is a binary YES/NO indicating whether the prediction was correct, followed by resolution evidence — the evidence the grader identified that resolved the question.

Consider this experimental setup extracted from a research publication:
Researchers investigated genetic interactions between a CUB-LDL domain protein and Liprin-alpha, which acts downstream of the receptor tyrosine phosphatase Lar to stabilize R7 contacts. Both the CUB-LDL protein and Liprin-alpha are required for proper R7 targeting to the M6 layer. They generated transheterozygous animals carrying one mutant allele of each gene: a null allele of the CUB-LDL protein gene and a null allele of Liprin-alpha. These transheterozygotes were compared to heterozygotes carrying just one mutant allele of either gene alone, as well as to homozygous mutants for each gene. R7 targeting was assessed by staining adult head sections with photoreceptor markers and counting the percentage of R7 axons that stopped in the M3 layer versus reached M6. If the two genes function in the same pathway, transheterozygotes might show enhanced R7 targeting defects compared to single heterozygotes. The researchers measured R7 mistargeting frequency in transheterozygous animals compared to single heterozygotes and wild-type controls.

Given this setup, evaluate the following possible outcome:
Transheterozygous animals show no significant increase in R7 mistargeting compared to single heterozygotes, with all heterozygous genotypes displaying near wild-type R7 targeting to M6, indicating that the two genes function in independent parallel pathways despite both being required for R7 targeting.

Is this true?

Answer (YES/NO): NO